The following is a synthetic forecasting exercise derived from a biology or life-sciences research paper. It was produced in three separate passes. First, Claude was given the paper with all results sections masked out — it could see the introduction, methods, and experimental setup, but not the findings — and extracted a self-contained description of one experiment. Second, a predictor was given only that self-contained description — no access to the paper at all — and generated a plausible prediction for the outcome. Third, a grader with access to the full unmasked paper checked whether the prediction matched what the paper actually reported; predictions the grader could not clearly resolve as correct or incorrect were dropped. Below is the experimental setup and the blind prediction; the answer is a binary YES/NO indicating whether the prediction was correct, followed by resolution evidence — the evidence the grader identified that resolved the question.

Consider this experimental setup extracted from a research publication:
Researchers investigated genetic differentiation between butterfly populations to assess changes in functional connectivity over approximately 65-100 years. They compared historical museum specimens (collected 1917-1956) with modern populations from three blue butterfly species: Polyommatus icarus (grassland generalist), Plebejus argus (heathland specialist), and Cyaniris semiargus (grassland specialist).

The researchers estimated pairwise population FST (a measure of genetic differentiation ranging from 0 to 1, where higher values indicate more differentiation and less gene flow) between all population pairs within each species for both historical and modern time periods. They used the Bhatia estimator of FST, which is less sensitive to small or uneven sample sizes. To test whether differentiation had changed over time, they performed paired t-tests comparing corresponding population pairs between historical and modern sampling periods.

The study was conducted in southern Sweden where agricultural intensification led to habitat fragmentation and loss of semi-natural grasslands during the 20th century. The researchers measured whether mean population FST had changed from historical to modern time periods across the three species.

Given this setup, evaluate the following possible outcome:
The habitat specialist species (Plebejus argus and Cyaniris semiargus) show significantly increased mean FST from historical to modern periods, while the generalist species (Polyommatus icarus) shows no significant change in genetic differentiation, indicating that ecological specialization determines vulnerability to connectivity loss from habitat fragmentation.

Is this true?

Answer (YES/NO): NO